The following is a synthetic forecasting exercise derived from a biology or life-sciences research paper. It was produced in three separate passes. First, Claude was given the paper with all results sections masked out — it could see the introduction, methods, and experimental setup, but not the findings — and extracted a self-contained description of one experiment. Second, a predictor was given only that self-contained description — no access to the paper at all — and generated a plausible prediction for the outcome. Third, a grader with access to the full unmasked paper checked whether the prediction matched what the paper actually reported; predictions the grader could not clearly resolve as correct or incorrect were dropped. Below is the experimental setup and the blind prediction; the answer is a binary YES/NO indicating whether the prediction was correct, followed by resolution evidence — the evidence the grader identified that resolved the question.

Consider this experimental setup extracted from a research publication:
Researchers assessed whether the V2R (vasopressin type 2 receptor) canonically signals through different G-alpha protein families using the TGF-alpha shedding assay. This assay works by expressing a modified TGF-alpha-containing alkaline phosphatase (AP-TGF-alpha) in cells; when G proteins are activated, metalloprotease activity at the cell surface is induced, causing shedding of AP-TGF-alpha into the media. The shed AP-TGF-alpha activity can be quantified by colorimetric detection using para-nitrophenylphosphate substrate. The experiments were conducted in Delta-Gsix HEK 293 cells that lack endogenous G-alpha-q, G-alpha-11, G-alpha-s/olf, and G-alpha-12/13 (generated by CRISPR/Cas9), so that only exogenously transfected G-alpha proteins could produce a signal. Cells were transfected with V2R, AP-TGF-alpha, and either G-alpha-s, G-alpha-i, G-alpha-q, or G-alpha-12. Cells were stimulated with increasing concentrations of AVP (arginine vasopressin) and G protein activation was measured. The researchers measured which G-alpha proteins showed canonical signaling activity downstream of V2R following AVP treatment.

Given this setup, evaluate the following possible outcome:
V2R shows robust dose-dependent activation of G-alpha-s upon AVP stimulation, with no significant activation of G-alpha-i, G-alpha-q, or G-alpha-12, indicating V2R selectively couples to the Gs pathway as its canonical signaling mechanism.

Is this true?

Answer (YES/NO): YES